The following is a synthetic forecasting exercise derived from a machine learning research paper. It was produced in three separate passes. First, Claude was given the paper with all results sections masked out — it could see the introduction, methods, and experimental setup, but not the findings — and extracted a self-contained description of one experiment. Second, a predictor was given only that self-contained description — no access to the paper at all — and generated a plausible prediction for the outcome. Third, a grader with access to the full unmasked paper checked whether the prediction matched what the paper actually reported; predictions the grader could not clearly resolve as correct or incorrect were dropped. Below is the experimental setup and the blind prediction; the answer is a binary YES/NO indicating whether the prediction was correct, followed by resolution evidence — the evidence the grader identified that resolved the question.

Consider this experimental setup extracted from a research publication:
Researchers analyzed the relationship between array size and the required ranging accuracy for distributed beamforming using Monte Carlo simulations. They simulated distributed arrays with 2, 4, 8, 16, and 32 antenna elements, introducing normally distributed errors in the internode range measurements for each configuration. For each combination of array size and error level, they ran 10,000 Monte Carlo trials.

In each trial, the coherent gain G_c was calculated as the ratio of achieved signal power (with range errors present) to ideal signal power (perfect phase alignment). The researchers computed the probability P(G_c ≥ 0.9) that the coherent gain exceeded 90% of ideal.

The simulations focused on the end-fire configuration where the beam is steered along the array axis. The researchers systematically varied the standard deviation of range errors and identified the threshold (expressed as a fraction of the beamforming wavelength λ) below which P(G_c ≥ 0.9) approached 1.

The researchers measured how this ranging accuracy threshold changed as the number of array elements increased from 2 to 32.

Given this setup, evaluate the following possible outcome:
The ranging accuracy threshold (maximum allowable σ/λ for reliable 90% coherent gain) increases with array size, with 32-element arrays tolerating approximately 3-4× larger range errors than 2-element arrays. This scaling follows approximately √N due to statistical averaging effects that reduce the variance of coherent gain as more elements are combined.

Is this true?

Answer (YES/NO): NO